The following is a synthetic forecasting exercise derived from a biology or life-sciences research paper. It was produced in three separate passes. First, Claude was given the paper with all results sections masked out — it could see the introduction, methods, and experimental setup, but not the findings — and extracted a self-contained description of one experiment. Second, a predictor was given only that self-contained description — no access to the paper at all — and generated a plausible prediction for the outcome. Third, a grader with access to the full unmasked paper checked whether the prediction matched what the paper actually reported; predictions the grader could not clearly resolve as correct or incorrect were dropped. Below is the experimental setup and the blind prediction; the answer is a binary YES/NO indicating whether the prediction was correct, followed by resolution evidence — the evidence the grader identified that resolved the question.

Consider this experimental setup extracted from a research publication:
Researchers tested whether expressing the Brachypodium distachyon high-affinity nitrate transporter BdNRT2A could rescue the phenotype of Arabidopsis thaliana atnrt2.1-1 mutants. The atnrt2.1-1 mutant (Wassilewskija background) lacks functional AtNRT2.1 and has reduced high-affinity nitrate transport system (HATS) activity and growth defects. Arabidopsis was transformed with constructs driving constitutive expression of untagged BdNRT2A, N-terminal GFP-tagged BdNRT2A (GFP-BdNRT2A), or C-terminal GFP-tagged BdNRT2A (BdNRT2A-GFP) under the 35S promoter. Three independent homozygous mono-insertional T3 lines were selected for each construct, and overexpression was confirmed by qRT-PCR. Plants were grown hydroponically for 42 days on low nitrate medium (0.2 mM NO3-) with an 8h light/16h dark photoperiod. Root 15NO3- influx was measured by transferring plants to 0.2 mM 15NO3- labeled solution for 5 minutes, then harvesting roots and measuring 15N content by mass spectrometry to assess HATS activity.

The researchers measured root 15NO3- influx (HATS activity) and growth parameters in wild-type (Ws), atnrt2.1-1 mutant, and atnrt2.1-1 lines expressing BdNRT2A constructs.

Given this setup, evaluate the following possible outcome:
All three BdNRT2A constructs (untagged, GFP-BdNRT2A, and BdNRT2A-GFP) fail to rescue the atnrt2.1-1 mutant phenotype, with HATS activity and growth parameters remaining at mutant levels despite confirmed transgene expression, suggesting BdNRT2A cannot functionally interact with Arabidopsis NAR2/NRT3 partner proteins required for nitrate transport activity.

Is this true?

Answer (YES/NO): YES